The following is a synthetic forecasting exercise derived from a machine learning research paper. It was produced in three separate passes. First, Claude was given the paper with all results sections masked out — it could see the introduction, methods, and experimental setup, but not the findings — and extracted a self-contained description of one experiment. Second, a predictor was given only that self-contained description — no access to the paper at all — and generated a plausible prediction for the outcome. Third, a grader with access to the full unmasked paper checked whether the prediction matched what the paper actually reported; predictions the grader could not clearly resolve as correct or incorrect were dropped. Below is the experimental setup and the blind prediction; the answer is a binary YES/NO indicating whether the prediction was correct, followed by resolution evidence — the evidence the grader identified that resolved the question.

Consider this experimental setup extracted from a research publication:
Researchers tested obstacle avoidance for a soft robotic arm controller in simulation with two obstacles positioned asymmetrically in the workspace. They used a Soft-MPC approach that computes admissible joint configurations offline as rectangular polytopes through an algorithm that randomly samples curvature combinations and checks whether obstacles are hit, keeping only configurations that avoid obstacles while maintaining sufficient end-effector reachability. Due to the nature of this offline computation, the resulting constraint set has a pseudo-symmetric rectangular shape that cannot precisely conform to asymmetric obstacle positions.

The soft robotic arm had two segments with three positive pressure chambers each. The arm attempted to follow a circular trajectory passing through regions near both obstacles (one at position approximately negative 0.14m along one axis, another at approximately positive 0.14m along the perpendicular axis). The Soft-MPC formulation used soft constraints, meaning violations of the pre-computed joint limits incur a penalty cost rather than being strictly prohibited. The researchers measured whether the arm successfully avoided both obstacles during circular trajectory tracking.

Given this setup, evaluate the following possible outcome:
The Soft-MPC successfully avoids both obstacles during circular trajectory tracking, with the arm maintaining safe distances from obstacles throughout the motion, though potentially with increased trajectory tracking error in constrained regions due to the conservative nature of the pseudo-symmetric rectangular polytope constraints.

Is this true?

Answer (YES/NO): NO